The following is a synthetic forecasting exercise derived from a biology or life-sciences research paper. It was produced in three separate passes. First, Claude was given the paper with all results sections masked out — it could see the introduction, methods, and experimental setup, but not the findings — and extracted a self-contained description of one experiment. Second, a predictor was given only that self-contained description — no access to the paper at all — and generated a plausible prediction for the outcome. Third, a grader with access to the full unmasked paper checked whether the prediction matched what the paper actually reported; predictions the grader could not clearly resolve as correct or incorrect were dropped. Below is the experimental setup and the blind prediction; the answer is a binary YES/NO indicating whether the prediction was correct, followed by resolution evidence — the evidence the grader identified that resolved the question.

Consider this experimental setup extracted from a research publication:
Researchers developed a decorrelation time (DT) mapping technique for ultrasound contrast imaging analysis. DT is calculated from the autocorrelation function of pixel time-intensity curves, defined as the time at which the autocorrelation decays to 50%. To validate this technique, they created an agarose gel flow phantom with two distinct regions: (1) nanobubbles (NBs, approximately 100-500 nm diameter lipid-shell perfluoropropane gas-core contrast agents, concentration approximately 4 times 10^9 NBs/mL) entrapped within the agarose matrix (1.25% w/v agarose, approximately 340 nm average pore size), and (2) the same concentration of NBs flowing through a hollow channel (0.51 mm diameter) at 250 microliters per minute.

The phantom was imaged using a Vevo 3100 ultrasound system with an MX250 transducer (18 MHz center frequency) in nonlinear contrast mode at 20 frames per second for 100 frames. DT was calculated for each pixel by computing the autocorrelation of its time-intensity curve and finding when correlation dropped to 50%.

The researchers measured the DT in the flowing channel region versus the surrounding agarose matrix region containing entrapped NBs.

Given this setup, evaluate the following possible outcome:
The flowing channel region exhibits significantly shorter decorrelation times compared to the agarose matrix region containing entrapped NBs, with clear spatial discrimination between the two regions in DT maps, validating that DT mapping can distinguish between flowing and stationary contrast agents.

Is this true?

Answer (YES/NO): YES